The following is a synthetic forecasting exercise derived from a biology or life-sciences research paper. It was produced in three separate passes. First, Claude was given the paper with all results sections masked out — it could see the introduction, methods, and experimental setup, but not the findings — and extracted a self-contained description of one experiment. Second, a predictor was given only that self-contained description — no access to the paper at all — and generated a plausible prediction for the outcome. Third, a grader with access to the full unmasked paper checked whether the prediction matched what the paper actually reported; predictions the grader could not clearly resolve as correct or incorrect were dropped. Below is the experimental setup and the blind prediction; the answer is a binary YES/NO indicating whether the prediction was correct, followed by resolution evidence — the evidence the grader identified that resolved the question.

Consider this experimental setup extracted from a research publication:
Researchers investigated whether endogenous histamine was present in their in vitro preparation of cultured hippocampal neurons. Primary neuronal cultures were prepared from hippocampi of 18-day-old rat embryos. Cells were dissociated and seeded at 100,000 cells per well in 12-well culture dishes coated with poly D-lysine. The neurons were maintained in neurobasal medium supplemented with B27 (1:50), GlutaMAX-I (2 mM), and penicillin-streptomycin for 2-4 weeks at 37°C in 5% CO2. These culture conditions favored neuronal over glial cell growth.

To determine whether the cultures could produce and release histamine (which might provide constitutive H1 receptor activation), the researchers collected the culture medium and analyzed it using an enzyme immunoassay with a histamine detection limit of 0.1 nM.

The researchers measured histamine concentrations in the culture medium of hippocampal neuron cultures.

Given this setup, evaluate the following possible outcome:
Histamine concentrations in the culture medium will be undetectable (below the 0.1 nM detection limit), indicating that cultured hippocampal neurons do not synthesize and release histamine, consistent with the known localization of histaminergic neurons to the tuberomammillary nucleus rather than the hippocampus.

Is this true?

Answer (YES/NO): YES